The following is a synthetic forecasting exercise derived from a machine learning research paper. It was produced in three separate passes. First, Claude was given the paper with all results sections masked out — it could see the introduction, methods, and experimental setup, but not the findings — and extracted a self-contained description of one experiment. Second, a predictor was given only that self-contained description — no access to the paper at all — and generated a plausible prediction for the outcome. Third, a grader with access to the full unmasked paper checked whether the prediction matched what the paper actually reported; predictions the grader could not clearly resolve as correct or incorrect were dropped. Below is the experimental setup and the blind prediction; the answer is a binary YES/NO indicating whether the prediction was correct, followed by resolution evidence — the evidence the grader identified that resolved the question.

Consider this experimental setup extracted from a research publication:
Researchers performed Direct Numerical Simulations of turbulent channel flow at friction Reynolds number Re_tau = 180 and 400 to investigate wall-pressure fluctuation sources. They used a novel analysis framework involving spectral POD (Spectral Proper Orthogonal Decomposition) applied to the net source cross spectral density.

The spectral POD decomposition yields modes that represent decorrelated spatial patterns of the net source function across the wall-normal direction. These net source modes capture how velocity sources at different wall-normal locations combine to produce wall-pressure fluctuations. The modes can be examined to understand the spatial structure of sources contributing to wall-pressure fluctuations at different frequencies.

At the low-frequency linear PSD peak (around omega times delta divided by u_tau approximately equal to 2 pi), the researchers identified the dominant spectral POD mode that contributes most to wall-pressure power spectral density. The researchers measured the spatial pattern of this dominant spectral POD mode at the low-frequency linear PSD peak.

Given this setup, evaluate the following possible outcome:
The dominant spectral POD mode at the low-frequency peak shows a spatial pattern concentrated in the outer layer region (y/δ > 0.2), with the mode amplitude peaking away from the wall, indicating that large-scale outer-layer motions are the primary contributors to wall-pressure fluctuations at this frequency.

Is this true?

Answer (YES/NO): NO